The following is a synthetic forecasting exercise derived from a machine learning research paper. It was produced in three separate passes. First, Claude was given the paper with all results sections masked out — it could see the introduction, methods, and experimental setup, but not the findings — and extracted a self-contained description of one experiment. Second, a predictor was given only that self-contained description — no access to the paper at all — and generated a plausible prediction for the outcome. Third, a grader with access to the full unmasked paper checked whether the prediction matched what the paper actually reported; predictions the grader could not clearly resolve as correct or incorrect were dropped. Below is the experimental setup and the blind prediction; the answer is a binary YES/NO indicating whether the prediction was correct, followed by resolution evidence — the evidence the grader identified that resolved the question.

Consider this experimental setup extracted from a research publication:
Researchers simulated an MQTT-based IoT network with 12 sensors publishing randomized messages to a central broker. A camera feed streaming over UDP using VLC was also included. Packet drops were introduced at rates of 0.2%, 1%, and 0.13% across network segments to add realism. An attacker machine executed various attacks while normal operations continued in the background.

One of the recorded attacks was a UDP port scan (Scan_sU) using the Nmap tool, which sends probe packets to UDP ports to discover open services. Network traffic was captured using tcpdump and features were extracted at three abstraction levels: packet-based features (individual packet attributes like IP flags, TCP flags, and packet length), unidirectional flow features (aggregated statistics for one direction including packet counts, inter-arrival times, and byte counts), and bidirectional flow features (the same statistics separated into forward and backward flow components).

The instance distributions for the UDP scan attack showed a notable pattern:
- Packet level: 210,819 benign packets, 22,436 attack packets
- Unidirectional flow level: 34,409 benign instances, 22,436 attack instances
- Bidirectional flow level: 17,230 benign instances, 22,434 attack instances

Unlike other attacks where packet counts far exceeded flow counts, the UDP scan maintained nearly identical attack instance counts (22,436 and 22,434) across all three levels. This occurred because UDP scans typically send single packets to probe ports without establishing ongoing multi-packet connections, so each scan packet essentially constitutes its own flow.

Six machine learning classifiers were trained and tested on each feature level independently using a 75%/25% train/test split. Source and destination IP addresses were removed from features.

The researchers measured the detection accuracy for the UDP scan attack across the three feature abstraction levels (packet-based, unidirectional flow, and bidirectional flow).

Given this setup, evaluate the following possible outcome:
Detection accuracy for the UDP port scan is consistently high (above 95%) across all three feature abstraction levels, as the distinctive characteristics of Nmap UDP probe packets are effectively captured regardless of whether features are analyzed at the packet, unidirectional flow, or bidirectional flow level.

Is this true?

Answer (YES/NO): NO